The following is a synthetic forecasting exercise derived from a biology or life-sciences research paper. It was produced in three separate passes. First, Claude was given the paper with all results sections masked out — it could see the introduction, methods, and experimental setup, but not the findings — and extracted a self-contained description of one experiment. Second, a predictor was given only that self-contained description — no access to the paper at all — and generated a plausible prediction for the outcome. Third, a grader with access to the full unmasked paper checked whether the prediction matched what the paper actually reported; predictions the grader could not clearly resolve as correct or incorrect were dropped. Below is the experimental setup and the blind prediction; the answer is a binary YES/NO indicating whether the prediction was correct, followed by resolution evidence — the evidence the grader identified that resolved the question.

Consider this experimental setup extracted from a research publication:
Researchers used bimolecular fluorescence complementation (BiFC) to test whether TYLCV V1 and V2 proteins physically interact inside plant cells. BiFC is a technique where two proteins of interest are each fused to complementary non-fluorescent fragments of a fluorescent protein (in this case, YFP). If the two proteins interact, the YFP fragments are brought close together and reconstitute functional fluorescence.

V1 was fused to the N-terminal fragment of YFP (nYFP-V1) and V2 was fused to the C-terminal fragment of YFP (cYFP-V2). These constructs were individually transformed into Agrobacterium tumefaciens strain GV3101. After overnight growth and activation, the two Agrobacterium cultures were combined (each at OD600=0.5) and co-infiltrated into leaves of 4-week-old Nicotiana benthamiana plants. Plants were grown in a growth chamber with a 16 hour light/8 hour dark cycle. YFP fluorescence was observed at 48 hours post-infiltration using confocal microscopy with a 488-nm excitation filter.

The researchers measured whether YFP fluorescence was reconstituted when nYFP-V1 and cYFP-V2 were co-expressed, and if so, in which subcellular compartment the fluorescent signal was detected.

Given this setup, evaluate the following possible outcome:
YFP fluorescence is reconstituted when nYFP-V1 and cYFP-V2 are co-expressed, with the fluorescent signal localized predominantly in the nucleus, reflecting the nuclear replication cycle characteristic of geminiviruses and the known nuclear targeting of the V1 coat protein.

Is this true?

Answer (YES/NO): NO